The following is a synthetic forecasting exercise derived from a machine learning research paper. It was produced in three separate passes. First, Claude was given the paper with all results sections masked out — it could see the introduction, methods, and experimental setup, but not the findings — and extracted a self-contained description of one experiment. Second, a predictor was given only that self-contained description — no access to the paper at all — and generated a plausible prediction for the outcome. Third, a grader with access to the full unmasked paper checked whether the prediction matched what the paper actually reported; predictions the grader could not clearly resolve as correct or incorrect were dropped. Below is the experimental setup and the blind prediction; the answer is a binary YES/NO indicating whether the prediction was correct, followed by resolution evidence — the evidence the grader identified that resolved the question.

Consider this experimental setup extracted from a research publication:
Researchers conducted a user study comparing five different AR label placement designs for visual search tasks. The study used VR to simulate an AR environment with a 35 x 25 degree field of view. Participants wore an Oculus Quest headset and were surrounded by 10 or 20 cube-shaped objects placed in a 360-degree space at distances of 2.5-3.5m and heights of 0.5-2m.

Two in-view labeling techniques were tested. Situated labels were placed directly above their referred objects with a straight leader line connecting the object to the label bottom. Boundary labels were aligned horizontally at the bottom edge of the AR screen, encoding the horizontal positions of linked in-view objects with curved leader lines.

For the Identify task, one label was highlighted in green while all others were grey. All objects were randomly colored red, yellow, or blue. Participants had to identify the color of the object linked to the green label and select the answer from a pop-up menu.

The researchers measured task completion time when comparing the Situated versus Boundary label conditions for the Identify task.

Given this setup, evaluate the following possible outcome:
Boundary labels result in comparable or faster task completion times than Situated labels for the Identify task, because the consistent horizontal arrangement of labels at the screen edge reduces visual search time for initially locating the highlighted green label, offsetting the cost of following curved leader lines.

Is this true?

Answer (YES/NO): YES